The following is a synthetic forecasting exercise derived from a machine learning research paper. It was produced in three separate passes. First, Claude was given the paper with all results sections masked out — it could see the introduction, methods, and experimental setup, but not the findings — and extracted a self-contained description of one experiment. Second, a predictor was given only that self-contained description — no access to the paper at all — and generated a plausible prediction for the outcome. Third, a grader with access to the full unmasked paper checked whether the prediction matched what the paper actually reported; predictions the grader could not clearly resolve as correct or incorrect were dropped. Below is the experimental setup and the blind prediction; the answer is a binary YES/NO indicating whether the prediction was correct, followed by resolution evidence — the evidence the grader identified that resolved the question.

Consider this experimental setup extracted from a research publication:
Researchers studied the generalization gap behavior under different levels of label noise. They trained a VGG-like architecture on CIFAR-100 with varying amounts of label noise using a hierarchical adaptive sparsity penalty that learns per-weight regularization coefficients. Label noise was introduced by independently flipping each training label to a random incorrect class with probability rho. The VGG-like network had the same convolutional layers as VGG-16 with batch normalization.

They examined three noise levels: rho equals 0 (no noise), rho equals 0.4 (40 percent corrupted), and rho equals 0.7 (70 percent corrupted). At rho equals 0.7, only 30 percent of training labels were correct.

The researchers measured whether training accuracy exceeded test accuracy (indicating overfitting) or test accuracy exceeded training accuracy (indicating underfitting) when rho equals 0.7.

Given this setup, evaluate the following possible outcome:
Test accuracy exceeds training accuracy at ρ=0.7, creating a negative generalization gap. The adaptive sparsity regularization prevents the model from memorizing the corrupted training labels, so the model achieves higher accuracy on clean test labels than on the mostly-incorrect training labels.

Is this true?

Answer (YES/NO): YES